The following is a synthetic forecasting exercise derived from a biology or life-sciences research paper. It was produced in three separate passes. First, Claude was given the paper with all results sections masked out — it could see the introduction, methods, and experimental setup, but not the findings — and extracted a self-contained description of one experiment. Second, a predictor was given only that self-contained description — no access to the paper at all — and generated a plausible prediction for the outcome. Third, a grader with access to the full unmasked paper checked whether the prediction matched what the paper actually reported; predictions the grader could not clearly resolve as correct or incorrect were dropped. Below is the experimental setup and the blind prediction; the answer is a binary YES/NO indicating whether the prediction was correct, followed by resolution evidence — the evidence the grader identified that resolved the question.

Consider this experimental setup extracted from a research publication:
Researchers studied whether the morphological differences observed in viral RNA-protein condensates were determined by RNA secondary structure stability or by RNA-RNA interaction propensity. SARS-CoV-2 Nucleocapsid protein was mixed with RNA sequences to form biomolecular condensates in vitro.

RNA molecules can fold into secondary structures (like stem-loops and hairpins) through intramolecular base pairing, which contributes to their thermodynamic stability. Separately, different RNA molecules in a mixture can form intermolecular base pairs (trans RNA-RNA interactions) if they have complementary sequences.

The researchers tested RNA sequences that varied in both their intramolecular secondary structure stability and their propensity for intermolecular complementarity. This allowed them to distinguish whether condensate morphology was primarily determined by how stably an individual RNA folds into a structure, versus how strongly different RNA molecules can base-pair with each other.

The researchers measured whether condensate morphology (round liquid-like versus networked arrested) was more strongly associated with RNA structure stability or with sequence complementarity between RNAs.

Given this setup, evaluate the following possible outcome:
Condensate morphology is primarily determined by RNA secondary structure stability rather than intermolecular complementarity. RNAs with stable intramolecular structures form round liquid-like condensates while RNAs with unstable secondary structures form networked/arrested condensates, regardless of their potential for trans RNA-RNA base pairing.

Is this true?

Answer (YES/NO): NO